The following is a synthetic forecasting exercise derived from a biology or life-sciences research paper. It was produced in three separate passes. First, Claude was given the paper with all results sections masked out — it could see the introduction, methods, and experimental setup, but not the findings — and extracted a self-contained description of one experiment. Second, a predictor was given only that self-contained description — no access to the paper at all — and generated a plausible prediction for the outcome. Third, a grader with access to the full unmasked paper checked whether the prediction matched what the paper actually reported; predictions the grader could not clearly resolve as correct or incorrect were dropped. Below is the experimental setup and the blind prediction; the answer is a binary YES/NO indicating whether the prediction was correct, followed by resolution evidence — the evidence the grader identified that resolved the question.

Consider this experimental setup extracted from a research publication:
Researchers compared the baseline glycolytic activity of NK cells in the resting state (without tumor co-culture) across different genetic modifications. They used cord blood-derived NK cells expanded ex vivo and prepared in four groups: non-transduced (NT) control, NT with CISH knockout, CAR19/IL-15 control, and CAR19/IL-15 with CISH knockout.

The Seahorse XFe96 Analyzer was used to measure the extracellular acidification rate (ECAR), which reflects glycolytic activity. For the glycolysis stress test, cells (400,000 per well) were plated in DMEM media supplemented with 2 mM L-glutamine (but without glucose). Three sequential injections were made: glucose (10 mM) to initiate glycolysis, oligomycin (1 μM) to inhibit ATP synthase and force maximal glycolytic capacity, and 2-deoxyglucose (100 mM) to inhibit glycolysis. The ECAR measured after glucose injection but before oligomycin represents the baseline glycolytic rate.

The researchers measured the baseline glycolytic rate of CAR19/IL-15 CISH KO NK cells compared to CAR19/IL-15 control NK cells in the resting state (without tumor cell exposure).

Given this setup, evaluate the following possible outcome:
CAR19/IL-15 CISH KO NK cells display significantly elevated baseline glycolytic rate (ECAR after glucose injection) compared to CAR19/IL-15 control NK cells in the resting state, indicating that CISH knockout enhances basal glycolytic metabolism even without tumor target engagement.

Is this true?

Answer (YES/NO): NO